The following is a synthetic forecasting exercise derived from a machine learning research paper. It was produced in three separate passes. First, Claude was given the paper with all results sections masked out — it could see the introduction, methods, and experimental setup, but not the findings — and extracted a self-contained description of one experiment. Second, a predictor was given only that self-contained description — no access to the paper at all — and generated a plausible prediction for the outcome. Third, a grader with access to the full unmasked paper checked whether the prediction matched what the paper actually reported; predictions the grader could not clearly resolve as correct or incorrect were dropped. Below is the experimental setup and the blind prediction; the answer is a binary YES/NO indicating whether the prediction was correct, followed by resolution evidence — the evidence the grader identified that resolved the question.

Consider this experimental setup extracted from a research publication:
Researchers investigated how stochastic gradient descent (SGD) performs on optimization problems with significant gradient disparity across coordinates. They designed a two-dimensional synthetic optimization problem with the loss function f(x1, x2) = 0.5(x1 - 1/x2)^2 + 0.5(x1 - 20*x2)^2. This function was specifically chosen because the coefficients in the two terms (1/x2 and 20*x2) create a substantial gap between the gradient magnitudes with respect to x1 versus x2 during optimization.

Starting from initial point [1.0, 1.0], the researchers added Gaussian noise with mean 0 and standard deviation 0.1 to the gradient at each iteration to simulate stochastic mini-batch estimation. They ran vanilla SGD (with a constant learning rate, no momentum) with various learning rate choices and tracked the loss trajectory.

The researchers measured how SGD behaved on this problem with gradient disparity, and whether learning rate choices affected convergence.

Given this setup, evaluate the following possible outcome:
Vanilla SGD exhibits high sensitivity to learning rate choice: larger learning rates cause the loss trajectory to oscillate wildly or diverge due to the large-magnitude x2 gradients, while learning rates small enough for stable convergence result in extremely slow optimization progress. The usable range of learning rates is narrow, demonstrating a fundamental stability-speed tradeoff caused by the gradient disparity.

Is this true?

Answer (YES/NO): YES